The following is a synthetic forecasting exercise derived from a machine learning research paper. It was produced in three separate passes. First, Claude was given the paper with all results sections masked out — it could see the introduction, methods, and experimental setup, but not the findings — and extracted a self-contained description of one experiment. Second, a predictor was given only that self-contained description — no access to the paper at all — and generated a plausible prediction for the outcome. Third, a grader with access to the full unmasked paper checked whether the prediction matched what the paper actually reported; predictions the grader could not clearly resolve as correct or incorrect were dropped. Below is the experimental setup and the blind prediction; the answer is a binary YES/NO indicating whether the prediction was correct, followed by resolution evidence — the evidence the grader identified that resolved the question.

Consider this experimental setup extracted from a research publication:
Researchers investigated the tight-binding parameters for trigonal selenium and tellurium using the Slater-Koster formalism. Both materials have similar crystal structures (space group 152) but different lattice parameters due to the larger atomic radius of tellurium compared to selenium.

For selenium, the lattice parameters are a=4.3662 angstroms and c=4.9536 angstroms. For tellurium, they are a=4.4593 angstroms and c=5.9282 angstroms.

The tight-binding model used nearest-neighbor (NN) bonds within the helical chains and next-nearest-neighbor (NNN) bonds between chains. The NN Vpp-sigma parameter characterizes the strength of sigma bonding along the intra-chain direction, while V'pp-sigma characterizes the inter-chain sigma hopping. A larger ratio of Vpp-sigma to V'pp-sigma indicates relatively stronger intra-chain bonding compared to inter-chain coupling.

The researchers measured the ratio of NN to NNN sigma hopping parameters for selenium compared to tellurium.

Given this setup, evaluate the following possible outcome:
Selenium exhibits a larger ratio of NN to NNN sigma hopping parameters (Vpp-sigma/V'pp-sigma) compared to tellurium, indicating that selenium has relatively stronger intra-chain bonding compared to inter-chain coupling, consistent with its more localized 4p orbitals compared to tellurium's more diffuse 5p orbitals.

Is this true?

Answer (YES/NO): YES